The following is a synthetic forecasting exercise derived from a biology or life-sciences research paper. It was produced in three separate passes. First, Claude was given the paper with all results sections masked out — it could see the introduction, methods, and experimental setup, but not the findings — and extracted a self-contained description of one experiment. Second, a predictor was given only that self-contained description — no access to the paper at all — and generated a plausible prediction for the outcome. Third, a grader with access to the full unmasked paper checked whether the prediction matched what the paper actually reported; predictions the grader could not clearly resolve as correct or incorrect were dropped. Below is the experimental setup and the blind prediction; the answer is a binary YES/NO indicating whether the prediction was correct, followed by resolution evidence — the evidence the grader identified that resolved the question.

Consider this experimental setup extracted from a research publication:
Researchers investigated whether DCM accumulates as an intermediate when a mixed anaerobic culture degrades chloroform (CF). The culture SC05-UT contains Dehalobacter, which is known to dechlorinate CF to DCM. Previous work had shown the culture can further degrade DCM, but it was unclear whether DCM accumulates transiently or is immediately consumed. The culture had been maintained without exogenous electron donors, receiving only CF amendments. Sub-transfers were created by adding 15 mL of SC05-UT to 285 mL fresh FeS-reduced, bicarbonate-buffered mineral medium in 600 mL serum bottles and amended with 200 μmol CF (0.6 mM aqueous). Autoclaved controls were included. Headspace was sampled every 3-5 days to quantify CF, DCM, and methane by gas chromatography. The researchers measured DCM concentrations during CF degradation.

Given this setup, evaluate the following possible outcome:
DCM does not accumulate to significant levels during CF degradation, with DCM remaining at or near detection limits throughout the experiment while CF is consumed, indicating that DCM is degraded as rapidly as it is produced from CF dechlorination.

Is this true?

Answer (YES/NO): NO